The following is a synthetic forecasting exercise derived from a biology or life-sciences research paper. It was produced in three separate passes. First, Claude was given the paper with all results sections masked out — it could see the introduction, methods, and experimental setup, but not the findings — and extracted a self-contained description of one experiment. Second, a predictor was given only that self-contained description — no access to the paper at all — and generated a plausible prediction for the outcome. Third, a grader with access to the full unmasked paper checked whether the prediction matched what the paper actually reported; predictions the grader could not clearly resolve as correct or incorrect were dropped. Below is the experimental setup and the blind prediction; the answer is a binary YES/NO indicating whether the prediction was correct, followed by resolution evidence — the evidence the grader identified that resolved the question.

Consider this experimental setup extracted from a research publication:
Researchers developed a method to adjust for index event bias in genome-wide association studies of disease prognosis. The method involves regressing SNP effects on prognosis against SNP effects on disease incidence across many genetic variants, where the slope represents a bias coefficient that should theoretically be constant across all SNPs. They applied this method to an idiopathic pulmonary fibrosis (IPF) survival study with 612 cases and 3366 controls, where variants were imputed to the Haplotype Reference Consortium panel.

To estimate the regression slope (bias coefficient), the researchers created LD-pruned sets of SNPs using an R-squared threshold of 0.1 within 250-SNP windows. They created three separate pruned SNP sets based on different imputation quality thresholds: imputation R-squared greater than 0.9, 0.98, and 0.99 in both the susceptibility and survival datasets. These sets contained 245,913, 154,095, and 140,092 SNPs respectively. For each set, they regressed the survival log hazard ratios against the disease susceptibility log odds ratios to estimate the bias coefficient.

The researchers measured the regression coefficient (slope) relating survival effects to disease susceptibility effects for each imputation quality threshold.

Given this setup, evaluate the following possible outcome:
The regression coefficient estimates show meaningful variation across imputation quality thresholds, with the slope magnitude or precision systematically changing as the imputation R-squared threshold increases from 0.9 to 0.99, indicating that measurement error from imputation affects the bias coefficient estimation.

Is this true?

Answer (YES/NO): YES